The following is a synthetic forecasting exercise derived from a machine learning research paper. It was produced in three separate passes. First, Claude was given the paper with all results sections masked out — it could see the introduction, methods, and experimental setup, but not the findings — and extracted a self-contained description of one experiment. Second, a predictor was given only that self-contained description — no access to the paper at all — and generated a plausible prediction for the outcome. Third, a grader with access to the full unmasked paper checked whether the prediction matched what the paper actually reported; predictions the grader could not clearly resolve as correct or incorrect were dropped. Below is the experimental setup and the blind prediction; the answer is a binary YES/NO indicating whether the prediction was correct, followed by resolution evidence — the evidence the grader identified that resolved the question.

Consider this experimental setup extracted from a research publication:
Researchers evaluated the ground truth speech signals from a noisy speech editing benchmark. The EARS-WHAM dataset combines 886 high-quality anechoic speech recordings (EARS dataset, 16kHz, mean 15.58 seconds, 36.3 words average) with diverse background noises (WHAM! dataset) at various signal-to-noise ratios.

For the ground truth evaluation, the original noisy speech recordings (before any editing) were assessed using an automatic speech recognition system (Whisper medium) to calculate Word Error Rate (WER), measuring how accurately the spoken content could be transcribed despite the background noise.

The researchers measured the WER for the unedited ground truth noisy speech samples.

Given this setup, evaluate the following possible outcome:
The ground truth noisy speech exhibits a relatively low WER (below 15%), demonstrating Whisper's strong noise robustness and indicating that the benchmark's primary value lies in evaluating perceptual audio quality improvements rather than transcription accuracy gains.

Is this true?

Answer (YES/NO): YES